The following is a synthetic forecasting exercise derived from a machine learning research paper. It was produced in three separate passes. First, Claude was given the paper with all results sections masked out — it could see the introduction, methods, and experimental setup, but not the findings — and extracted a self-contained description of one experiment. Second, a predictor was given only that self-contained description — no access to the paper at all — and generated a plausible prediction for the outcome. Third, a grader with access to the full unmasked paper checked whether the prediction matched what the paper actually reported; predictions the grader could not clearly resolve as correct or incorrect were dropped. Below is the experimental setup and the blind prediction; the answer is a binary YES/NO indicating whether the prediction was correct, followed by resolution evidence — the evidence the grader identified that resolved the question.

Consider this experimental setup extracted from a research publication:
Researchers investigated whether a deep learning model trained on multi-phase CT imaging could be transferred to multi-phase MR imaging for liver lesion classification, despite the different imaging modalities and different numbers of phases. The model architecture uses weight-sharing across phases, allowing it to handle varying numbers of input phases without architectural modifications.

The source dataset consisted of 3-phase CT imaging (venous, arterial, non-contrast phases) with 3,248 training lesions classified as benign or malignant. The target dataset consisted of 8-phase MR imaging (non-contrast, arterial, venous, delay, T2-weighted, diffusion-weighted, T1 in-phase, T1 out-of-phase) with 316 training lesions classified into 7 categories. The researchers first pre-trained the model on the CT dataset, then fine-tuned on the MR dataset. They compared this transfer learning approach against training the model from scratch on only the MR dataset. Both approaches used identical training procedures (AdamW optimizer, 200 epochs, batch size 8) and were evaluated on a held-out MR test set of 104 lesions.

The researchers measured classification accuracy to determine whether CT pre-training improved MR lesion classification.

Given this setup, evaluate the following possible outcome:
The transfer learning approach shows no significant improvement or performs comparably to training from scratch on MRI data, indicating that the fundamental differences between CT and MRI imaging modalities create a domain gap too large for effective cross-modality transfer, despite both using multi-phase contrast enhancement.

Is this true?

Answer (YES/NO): NO